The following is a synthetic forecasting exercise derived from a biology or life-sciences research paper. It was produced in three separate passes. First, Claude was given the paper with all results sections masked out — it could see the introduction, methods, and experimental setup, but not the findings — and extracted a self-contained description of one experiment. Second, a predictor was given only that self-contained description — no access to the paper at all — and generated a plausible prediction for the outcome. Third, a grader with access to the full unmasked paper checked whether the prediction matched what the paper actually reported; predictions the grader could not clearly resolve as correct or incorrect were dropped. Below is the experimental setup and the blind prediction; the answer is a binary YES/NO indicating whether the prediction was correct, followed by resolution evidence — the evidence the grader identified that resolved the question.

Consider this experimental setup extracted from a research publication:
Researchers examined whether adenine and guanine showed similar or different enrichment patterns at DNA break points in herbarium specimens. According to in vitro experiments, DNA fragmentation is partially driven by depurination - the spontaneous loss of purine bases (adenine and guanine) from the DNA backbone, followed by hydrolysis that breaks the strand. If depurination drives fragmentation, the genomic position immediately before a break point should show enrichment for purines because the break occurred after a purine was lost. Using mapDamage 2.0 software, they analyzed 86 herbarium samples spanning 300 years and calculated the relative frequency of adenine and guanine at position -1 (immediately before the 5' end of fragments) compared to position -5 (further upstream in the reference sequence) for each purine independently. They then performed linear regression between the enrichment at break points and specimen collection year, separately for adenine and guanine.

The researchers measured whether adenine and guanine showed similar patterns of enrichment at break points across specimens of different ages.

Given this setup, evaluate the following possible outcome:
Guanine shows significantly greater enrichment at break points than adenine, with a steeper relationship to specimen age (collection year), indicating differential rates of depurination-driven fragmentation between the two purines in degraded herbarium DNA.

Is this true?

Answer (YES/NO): NO